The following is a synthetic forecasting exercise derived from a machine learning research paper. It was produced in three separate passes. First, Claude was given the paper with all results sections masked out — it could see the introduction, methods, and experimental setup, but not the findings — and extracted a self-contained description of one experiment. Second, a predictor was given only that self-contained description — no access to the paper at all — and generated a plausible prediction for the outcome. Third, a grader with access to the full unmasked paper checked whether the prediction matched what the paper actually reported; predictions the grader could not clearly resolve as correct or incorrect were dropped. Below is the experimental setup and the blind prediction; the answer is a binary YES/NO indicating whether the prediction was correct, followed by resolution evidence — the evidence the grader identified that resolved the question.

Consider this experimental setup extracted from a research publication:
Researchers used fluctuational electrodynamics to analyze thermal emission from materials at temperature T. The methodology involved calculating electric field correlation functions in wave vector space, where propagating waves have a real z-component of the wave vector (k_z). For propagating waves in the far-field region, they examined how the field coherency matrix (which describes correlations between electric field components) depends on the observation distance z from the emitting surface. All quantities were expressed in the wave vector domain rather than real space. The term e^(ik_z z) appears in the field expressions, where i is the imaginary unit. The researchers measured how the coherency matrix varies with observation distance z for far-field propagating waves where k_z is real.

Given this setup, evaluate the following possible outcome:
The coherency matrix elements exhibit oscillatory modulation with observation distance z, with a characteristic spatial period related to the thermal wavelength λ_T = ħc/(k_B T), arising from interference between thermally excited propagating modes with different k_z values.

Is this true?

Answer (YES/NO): NO